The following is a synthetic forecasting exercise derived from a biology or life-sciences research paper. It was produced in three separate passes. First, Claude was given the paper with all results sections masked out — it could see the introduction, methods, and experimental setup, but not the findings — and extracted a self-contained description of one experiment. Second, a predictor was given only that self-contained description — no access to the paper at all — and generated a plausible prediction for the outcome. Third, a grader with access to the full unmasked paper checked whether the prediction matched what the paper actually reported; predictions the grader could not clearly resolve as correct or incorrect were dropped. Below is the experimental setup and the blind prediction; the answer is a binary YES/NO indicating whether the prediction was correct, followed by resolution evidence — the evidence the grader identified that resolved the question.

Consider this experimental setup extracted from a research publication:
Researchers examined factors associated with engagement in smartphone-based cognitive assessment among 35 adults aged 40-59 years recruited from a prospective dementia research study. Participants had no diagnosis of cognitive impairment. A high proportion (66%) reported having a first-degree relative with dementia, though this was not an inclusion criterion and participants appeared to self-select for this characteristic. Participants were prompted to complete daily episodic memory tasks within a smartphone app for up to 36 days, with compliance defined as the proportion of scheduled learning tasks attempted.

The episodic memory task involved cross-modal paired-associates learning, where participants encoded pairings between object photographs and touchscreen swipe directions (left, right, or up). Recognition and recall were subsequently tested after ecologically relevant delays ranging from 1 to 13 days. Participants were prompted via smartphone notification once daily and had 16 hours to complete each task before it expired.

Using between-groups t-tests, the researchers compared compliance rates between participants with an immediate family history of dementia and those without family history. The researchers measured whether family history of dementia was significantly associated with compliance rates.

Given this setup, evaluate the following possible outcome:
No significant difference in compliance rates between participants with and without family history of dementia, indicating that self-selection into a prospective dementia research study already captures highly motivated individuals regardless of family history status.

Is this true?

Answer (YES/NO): NO